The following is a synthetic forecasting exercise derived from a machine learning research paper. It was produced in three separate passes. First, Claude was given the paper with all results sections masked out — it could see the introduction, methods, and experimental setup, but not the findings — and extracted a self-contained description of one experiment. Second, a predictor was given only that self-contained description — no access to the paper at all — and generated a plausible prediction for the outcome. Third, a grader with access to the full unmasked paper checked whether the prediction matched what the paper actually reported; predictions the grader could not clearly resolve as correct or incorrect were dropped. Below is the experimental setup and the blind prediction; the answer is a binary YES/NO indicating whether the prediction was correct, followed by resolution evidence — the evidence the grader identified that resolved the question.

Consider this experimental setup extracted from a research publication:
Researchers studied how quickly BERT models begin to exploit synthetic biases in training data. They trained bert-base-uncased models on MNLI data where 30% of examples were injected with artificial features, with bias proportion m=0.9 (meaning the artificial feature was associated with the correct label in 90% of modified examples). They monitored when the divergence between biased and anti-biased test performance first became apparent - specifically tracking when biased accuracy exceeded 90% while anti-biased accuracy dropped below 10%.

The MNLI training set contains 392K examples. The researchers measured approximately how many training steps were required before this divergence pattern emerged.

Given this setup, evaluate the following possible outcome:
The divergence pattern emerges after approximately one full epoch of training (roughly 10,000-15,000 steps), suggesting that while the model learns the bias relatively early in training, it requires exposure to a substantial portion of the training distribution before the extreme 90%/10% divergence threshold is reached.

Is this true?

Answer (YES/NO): NO